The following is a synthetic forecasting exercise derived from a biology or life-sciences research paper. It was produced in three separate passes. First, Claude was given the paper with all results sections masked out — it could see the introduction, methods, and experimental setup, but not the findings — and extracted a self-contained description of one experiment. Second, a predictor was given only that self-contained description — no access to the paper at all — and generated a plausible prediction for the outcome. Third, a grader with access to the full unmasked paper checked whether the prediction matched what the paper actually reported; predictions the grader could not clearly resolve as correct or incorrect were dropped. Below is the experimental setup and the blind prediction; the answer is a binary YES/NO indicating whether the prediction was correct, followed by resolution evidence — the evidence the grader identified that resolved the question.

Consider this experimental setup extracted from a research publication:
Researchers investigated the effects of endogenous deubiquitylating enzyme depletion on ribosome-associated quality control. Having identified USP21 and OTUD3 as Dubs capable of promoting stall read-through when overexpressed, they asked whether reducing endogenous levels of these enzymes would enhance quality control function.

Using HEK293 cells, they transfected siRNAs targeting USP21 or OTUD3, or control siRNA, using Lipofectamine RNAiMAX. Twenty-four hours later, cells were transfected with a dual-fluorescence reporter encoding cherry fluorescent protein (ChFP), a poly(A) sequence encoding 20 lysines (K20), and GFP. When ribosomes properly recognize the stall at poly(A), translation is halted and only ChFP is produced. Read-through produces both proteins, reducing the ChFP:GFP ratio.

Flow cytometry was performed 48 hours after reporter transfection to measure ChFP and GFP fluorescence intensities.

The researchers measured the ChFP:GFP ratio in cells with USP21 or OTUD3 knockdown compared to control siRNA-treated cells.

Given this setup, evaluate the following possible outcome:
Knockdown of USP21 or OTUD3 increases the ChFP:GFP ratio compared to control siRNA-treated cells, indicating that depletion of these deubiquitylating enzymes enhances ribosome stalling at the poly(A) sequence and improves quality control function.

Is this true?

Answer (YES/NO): NO